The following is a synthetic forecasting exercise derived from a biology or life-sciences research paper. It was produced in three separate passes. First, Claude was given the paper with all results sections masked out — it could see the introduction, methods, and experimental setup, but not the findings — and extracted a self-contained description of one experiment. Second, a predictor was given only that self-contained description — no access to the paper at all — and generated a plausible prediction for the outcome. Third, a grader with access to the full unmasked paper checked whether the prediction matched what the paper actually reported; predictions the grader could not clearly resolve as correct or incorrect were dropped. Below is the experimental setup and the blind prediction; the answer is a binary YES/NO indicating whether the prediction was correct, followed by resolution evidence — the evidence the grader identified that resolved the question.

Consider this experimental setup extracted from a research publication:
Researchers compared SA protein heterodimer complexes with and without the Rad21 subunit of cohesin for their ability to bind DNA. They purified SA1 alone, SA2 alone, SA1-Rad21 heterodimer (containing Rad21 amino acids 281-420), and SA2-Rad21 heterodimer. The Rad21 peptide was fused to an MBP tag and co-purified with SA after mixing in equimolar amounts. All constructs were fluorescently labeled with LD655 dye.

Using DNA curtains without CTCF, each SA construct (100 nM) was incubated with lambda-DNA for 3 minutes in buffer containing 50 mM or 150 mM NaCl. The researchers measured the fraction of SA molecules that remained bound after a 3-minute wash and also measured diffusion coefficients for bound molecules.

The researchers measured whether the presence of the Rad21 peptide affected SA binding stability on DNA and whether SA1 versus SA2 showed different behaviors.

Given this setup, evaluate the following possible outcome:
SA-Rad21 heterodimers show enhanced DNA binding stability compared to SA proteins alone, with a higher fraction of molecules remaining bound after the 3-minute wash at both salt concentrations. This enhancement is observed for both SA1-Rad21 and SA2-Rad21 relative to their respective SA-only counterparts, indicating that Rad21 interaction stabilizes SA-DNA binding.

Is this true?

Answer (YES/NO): NO